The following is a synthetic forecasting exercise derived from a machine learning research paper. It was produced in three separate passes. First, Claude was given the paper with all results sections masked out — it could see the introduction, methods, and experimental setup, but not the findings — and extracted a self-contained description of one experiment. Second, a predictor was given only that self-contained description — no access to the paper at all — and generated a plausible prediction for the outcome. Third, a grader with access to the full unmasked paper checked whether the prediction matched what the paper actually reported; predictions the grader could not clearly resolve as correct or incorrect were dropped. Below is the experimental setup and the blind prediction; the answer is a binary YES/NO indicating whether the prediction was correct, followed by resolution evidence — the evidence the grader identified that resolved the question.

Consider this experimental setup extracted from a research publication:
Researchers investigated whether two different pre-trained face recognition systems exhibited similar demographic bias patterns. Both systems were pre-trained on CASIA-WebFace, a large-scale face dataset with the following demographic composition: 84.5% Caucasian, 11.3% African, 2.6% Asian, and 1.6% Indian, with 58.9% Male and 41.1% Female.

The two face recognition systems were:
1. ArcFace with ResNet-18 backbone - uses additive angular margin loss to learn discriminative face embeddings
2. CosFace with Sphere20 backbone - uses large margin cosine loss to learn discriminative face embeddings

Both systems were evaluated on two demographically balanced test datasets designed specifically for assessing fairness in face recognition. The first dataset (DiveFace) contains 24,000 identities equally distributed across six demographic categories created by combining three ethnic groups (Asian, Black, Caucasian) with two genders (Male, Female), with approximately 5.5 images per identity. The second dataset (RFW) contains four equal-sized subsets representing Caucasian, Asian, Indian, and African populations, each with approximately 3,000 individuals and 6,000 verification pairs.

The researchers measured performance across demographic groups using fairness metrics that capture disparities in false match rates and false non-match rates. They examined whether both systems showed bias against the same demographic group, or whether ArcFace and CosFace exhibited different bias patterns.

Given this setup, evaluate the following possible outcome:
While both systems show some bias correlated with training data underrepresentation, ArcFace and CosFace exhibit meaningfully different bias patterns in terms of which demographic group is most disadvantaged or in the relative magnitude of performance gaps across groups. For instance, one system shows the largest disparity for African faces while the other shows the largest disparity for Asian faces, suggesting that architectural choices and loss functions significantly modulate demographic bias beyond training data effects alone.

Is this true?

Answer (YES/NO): NO